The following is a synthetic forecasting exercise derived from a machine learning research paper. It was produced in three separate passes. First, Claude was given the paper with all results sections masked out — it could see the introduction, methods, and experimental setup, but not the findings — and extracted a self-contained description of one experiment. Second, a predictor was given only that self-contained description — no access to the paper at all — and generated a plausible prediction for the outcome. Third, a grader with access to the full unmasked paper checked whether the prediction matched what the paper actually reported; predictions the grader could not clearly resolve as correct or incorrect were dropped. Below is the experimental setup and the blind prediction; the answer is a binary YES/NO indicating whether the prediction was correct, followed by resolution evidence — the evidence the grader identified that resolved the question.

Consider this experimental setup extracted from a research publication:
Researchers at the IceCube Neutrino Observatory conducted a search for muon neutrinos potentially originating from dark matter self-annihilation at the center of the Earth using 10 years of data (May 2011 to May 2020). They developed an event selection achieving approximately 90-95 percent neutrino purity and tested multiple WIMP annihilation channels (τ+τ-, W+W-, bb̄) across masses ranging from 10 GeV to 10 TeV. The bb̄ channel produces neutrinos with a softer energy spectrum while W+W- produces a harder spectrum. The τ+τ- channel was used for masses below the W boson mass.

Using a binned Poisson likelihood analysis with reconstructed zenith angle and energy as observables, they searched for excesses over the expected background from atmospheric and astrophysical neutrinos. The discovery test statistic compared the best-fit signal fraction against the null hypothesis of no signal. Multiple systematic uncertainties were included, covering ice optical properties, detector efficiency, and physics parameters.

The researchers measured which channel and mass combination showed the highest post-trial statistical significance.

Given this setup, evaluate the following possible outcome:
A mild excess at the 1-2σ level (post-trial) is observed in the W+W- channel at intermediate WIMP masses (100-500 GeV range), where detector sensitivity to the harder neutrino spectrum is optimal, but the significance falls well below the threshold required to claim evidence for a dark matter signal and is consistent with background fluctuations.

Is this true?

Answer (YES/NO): NO